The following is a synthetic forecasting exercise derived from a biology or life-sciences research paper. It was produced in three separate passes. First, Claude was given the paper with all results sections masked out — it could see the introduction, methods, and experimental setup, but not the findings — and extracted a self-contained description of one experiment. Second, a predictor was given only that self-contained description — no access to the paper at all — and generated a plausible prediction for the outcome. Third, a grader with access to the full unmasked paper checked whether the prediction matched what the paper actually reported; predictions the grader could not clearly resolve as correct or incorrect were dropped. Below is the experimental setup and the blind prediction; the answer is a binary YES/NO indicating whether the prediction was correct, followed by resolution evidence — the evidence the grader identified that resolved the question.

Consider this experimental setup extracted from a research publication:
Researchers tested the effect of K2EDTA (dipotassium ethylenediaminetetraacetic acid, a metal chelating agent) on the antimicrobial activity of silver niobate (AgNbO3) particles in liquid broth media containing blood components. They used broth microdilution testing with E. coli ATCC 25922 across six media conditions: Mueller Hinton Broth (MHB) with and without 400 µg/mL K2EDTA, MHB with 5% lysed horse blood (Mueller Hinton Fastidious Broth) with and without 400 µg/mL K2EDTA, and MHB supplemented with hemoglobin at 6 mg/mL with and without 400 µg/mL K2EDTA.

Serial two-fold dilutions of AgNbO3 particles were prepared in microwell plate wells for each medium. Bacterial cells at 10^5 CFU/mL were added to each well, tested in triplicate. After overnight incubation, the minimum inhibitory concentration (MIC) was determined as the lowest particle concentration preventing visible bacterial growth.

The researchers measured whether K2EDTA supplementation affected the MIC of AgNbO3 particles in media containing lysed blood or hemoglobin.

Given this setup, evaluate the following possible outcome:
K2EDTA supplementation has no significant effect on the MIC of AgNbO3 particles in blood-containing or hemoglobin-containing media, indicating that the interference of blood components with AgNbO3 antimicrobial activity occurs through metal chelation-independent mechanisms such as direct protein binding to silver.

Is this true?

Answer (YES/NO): NO